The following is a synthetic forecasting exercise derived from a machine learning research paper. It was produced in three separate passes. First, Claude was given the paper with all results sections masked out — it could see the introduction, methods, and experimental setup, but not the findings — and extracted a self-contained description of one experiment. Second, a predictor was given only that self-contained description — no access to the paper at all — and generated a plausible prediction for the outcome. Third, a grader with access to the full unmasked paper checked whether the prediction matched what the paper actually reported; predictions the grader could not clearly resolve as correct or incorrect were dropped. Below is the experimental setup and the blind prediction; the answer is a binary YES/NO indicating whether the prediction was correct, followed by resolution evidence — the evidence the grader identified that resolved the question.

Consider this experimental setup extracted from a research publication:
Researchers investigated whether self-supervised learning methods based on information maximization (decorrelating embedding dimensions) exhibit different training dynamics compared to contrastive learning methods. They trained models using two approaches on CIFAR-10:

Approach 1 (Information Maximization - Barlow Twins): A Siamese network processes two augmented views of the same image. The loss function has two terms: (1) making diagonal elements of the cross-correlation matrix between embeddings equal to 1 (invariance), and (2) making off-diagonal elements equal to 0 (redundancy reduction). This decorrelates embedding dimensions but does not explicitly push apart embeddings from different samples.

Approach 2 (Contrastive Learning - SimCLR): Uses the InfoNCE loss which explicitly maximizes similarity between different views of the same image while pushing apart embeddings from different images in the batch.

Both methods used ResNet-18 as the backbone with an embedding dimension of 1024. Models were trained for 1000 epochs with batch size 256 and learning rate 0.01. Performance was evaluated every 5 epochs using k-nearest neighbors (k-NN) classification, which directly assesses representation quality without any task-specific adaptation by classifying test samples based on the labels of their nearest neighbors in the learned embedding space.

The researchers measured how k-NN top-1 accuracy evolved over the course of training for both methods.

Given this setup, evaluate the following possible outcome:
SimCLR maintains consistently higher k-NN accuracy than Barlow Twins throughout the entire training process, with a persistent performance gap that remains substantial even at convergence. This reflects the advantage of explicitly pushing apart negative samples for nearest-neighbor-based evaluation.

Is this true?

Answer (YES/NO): NO